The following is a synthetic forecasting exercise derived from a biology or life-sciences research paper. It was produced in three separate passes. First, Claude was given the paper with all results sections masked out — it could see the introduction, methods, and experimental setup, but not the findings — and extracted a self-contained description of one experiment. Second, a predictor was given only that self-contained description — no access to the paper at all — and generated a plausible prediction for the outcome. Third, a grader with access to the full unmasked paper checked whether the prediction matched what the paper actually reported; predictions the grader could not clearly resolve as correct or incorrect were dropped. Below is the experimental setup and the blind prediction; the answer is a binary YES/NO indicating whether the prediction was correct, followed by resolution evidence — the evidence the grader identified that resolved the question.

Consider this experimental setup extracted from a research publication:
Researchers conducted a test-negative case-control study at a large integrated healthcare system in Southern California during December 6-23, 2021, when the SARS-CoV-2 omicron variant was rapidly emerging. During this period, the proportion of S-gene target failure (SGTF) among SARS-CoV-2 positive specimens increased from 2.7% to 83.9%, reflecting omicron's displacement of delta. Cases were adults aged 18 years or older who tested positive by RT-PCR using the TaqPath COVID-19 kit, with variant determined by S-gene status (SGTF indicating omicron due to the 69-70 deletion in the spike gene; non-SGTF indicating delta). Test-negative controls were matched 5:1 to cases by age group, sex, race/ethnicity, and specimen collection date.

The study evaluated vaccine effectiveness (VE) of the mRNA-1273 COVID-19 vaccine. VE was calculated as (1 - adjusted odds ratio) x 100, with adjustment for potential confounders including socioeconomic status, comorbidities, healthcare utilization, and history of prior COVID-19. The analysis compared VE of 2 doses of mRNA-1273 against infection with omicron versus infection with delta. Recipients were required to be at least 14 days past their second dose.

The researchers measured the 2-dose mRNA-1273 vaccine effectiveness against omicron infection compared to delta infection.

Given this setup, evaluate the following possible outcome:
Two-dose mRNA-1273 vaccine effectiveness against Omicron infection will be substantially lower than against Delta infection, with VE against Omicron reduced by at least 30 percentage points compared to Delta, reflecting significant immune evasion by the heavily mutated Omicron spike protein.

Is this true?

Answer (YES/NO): YES